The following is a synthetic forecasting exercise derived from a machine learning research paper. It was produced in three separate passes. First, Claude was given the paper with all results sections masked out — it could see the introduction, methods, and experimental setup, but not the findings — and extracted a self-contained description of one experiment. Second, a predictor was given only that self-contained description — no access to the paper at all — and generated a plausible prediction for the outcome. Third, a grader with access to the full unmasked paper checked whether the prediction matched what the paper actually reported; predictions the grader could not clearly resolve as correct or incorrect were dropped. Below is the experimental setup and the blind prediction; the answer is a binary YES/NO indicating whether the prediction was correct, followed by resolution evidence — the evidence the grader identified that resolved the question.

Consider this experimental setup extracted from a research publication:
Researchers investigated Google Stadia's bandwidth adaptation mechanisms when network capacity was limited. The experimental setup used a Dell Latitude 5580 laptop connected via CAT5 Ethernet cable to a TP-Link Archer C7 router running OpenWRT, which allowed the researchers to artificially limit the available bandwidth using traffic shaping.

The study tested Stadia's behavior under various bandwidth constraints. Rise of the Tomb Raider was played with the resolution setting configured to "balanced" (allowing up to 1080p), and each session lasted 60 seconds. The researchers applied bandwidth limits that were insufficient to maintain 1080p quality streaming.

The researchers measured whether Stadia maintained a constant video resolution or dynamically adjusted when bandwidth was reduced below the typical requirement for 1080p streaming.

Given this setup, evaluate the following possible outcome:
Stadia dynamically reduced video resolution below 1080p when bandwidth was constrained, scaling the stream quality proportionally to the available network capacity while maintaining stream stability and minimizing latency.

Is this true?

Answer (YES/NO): NO